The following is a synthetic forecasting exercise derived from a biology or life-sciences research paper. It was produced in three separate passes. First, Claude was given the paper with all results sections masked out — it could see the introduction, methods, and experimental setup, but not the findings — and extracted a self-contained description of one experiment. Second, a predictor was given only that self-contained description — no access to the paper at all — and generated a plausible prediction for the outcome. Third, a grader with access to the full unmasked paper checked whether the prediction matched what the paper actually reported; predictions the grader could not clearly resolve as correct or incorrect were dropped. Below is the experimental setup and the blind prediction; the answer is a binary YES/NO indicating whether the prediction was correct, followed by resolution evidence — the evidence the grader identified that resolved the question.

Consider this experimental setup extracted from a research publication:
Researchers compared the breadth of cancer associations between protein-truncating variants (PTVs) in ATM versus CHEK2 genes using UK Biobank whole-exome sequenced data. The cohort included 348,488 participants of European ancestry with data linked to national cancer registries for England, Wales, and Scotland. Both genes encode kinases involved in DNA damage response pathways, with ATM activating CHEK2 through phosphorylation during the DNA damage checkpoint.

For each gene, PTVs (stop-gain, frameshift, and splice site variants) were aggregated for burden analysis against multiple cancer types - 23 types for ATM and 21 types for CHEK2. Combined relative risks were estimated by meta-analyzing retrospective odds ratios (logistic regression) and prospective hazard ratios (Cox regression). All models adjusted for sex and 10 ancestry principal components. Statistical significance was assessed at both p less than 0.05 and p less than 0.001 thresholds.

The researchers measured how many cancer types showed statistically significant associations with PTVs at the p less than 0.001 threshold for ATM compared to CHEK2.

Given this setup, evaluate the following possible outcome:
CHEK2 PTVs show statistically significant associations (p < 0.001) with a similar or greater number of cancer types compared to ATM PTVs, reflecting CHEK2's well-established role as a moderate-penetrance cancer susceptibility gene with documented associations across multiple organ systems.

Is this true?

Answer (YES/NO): NO